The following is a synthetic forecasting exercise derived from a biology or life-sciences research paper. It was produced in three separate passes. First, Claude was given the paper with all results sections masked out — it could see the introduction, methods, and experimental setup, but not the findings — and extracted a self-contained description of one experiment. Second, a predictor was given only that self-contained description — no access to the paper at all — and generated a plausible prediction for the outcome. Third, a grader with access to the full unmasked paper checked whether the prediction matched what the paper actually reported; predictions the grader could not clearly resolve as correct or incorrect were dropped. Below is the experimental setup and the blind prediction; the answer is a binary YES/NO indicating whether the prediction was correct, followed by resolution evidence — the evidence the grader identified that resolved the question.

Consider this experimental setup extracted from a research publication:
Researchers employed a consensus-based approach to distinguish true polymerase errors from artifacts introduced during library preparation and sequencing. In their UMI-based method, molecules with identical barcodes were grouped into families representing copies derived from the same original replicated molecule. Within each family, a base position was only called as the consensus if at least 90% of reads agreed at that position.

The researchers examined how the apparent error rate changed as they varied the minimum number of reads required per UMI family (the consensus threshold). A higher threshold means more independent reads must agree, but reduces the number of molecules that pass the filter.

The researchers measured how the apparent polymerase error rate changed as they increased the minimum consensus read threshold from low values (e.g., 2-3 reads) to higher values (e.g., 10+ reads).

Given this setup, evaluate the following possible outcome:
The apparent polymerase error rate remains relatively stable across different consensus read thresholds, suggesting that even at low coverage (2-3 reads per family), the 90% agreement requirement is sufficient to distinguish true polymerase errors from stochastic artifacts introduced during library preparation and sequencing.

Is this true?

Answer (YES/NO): NO